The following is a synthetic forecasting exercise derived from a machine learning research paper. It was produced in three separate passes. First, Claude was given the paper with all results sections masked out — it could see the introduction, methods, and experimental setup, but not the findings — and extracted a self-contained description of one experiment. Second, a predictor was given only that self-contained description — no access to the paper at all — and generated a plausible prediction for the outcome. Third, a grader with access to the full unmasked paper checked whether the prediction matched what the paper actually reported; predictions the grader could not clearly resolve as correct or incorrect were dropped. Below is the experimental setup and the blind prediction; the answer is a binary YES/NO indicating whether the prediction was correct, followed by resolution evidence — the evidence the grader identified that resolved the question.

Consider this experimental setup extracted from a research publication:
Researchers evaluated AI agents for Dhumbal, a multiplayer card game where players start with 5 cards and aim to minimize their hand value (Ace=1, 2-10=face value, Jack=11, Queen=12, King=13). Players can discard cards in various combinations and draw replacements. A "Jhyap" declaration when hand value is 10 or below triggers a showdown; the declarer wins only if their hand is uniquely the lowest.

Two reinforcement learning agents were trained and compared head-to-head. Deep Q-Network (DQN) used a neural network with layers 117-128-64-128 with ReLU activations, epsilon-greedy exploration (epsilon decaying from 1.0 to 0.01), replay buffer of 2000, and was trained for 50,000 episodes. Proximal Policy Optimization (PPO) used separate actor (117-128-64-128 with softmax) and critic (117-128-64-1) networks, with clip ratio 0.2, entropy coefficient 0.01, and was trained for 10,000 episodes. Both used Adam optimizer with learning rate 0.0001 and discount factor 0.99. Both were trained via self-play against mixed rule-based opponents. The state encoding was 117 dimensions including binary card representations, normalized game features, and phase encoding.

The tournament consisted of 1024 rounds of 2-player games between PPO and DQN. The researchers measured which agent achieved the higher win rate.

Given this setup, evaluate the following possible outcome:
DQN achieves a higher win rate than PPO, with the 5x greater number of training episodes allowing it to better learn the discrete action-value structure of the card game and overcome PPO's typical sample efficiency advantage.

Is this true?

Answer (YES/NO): NO